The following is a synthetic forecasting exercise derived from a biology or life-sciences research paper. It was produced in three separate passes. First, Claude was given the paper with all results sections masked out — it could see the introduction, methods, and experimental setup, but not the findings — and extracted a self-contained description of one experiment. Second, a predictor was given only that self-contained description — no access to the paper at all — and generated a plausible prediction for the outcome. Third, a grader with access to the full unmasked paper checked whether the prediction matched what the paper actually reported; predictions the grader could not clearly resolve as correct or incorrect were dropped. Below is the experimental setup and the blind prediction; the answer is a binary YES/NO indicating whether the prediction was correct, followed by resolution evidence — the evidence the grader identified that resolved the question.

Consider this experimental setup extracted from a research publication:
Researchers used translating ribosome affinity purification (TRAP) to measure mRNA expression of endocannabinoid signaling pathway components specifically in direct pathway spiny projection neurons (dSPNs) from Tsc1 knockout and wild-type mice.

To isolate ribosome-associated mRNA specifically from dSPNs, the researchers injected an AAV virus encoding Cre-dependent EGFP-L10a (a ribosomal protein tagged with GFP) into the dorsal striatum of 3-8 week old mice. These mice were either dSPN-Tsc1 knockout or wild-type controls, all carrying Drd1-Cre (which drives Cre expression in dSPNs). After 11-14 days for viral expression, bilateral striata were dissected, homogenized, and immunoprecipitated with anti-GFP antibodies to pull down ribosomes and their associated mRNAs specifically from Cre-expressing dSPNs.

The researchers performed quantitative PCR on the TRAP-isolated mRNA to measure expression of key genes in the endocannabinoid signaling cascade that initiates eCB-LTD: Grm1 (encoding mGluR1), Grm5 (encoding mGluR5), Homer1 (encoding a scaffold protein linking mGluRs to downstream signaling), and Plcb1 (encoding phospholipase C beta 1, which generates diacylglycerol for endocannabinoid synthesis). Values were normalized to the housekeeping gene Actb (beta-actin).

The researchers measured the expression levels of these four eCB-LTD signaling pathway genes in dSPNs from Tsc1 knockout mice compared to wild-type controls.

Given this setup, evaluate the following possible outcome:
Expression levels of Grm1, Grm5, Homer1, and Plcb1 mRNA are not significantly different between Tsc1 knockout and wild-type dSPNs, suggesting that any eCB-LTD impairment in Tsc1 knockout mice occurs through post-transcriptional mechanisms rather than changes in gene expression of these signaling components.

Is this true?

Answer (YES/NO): NO